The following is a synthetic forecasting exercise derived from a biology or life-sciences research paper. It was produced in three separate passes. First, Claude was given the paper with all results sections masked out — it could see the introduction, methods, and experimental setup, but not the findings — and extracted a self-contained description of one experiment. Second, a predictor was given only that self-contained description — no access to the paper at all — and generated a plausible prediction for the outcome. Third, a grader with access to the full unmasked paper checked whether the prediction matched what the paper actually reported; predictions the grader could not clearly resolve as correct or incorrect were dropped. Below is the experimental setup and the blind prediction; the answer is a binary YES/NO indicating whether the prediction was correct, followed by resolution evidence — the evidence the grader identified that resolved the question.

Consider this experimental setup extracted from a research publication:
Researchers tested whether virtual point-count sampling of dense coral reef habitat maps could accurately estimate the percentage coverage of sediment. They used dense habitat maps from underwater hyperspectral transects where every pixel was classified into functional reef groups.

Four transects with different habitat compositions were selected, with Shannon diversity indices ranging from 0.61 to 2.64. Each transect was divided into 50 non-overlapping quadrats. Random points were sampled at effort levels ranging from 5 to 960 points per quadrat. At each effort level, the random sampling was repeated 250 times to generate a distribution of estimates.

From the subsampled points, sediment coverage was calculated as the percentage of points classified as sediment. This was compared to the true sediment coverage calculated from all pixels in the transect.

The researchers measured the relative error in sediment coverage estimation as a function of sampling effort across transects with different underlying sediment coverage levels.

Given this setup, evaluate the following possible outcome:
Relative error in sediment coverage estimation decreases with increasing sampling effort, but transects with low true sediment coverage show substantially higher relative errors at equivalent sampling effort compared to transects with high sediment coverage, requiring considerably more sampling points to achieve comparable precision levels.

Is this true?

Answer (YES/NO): YES